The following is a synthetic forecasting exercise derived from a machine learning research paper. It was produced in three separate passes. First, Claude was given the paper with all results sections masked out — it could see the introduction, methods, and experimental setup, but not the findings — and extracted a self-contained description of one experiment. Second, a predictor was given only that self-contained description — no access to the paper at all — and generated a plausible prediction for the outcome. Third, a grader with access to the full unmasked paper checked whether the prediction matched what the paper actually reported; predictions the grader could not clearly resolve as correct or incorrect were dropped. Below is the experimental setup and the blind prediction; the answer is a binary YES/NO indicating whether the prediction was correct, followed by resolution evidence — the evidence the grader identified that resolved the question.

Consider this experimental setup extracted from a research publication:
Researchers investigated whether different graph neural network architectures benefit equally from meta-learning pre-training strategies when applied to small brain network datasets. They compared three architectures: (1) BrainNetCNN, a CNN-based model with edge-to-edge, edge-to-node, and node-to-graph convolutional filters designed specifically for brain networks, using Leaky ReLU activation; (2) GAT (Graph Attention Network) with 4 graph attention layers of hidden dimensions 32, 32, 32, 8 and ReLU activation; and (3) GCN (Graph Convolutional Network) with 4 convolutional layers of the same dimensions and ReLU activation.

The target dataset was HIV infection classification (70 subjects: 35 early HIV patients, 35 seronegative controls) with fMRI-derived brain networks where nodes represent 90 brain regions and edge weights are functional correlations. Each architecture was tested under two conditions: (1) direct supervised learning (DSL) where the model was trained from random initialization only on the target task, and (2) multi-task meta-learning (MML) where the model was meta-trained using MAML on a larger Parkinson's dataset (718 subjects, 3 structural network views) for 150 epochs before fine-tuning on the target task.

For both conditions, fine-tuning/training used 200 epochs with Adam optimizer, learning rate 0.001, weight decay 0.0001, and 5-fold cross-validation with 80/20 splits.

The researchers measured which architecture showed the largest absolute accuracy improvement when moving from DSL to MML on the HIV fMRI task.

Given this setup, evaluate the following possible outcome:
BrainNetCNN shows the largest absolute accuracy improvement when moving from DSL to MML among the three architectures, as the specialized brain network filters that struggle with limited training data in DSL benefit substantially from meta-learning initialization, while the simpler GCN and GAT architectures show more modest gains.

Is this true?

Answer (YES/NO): NO